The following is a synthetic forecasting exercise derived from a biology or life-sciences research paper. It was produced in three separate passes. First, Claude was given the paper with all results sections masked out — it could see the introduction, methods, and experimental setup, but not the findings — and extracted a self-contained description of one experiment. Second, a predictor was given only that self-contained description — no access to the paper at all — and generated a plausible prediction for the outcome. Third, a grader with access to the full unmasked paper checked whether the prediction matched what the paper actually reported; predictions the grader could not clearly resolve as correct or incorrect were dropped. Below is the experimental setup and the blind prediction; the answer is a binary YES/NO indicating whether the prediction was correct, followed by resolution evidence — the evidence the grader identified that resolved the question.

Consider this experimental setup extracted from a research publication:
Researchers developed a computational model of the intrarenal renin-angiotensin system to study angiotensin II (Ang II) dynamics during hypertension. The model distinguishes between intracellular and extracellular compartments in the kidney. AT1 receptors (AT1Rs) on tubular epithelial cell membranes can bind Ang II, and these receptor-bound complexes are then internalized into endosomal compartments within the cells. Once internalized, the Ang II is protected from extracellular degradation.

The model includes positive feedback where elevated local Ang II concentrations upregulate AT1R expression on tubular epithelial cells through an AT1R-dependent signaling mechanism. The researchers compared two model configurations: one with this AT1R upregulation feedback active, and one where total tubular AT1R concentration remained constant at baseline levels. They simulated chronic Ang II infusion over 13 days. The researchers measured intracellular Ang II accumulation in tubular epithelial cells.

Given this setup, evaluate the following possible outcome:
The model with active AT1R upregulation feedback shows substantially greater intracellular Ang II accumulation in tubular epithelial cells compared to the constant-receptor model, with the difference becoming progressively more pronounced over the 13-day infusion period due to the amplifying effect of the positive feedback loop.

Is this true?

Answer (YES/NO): YES